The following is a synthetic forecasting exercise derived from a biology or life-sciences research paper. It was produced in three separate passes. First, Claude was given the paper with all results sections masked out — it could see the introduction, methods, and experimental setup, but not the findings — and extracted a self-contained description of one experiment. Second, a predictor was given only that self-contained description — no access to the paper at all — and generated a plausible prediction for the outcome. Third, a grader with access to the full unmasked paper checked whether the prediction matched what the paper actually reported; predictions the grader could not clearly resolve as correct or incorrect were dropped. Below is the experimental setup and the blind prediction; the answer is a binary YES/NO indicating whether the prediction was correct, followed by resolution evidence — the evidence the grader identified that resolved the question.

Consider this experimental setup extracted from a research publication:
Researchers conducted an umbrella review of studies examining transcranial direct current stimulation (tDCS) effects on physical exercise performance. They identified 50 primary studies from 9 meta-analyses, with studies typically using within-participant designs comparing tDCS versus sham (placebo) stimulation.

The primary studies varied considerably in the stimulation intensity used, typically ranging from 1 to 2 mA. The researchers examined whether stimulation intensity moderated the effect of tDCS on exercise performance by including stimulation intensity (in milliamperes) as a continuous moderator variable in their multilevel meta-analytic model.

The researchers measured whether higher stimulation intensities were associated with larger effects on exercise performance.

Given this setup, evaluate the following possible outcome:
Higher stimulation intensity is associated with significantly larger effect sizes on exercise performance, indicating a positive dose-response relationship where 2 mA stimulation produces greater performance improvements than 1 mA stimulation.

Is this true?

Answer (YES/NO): YES